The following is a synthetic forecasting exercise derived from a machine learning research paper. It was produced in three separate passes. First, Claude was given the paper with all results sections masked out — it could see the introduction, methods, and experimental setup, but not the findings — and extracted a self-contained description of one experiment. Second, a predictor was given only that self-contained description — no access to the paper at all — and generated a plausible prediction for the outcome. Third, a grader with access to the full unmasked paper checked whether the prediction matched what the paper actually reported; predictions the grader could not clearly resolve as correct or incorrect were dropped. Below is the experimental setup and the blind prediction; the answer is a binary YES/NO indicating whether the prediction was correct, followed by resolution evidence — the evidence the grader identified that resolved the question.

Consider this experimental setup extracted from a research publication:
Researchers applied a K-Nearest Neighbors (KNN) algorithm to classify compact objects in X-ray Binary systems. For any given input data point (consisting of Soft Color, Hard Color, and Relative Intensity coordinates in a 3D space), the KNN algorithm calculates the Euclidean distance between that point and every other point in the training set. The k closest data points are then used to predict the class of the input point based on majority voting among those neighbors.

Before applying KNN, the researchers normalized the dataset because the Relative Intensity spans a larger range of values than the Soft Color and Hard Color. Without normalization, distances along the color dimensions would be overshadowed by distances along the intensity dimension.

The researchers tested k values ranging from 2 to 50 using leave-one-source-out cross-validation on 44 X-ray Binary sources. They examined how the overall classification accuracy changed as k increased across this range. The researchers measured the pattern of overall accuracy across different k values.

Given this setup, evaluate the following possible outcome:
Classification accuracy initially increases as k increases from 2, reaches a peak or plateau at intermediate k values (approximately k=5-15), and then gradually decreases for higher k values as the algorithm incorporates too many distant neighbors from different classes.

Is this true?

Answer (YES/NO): NO